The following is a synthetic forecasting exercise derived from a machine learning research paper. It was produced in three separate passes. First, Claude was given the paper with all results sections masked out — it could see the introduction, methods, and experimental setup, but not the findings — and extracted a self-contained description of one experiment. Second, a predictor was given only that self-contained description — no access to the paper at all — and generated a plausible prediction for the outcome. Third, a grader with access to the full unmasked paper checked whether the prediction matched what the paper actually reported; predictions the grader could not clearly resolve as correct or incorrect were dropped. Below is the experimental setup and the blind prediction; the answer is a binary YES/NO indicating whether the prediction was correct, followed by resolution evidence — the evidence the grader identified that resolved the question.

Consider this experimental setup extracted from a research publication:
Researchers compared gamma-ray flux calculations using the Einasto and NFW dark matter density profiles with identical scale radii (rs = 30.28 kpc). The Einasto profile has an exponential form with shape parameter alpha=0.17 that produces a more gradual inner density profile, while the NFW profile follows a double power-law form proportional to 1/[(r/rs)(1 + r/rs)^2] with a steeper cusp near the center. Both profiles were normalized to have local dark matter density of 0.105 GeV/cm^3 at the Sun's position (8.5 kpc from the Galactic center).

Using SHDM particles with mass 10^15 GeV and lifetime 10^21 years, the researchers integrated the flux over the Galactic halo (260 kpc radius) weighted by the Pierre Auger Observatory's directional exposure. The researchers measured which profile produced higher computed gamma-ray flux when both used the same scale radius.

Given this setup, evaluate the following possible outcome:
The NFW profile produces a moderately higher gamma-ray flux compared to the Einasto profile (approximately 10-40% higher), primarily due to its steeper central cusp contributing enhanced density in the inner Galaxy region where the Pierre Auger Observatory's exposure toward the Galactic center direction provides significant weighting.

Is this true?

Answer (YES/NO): NO